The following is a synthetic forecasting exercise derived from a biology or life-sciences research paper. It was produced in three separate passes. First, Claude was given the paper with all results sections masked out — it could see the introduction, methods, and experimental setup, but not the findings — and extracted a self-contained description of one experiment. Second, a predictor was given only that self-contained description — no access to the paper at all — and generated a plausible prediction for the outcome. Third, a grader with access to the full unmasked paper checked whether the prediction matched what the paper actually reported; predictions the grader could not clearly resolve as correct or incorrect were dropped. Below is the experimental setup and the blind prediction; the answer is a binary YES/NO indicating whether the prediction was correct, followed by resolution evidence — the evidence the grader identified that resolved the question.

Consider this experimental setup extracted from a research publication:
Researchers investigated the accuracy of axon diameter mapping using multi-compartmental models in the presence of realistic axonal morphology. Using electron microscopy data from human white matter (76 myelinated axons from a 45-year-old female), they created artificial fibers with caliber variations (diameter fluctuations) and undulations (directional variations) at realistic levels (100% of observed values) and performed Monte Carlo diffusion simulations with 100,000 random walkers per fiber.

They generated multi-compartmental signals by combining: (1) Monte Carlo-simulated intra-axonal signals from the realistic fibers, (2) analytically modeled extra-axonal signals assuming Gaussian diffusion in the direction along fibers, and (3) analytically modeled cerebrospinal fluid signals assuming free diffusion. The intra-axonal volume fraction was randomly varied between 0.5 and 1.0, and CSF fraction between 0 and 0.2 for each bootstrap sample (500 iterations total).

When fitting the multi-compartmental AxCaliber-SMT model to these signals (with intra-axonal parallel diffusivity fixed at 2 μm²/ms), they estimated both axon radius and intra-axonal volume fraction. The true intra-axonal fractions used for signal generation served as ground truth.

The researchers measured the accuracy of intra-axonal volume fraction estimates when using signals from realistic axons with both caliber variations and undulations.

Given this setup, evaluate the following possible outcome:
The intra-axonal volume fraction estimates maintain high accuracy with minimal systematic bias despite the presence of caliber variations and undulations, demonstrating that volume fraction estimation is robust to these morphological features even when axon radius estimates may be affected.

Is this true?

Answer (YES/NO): NO